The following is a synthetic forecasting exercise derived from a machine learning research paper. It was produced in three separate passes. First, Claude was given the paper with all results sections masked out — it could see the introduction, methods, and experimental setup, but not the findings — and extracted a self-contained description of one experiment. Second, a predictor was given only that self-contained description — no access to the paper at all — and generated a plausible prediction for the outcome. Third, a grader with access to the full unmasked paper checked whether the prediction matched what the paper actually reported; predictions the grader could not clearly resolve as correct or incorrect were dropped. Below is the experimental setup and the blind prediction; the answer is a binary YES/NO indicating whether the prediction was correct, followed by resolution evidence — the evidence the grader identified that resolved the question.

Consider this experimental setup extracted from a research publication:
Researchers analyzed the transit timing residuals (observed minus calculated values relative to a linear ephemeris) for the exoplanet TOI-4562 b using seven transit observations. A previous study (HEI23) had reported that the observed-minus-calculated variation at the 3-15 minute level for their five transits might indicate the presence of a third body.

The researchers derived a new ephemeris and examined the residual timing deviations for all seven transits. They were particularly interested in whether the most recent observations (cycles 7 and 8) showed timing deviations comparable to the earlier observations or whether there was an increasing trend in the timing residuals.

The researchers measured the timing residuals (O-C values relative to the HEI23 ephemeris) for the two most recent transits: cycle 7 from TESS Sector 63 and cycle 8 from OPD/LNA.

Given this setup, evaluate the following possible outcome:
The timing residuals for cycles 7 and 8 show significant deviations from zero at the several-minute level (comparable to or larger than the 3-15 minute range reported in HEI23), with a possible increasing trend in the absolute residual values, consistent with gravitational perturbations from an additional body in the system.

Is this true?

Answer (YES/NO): YES